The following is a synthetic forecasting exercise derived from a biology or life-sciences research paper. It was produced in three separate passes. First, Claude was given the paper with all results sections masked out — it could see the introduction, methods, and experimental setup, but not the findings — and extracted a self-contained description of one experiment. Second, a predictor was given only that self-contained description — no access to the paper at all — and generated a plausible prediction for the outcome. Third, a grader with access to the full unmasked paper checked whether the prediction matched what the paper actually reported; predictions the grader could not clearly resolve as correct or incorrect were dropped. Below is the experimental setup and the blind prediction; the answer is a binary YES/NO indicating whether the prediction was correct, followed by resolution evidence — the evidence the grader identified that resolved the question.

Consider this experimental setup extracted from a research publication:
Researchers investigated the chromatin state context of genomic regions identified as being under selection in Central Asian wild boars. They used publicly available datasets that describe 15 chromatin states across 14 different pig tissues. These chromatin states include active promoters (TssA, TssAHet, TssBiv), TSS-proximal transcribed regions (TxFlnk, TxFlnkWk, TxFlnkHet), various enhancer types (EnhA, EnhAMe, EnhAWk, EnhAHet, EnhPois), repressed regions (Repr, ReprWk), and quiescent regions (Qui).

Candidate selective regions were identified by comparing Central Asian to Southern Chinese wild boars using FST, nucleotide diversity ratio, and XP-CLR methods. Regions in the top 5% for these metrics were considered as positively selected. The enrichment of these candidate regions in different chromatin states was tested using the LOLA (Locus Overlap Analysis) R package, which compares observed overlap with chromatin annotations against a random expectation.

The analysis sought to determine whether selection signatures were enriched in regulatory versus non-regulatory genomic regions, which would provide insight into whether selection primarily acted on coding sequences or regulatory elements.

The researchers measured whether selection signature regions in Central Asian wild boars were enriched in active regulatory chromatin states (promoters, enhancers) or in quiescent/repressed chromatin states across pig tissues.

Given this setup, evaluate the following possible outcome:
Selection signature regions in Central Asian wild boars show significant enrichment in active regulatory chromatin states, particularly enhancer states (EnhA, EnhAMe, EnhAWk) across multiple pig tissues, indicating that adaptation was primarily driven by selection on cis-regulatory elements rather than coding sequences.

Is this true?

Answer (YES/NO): NO